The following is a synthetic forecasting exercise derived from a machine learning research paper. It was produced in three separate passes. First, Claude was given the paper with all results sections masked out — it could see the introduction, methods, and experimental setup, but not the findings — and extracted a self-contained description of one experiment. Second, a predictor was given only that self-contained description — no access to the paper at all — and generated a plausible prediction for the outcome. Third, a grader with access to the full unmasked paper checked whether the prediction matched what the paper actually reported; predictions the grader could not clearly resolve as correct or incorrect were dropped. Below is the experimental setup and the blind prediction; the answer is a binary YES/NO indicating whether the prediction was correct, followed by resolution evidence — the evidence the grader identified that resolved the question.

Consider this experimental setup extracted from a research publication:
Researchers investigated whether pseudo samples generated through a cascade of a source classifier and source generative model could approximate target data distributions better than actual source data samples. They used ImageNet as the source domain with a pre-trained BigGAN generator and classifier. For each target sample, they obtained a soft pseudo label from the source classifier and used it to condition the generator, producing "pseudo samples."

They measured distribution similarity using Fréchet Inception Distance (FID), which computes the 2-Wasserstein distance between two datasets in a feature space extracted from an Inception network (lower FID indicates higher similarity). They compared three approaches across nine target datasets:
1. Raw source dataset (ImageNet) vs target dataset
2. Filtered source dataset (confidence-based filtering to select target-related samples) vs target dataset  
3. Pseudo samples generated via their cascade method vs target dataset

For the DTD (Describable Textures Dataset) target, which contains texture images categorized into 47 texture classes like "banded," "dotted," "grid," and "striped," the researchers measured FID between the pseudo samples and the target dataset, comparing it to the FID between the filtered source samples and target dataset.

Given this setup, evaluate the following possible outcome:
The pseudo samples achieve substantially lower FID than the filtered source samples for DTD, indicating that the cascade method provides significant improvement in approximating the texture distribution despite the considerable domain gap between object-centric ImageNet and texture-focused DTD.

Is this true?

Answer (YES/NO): NO